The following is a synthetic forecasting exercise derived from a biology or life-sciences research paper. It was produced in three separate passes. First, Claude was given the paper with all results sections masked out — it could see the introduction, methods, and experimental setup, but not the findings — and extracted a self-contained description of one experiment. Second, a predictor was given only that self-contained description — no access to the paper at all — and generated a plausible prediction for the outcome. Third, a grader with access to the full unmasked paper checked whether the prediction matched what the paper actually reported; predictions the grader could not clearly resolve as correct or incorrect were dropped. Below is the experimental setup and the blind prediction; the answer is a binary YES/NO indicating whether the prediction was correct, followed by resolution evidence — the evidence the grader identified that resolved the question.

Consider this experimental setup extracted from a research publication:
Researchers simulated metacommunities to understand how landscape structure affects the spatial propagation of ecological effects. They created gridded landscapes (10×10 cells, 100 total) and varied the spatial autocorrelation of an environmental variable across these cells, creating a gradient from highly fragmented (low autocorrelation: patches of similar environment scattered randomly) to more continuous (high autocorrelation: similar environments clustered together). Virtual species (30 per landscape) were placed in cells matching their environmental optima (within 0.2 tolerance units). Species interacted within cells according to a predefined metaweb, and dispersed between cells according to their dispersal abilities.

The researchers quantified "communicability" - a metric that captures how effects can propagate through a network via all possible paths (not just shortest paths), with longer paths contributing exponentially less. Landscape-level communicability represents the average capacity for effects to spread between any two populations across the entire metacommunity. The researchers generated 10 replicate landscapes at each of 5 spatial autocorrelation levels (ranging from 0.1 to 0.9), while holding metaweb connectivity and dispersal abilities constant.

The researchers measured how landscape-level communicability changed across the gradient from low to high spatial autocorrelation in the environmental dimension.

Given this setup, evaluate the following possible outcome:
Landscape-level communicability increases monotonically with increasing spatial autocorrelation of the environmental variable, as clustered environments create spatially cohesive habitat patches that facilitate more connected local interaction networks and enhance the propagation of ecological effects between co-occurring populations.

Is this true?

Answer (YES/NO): NO